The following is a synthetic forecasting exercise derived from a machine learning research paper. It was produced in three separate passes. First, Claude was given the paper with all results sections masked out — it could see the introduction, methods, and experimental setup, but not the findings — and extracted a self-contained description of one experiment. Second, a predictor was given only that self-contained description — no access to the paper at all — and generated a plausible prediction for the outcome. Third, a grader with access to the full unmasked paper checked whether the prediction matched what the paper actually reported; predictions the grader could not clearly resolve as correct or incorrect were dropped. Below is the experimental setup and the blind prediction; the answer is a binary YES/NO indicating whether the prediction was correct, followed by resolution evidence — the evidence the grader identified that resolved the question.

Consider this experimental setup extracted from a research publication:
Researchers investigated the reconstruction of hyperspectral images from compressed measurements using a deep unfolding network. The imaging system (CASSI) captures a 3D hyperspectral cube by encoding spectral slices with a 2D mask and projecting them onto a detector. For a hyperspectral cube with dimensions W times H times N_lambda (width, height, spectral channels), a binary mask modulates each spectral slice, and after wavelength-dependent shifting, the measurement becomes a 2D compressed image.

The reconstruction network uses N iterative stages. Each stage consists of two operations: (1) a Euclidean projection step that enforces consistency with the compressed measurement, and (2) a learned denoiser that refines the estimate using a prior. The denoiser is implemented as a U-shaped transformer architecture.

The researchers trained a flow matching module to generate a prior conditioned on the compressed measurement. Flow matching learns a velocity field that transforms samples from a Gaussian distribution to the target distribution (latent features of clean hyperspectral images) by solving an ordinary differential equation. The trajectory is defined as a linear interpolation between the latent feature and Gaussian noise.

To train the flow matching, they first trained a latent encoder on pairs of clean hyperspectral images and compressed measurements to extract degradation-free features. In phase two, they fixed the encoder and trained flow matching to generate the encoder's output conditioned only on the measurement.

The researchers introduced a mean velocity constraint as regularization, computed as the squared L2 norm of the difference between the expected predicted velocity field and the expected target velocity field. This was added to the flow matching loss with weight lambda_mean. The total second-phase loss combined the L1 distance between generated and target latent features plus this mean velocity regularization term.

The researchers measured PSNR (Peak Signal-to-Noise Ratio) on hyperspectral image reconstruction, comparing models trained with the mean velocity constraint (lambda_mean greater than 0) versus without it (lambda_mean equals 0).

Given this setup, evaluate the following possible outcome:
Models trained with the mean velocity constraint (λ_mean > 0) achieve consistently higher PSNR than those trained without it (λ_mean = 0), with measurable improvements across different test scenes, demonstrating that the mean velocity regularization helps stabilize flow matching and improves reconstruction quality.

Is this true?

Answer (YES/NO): NO